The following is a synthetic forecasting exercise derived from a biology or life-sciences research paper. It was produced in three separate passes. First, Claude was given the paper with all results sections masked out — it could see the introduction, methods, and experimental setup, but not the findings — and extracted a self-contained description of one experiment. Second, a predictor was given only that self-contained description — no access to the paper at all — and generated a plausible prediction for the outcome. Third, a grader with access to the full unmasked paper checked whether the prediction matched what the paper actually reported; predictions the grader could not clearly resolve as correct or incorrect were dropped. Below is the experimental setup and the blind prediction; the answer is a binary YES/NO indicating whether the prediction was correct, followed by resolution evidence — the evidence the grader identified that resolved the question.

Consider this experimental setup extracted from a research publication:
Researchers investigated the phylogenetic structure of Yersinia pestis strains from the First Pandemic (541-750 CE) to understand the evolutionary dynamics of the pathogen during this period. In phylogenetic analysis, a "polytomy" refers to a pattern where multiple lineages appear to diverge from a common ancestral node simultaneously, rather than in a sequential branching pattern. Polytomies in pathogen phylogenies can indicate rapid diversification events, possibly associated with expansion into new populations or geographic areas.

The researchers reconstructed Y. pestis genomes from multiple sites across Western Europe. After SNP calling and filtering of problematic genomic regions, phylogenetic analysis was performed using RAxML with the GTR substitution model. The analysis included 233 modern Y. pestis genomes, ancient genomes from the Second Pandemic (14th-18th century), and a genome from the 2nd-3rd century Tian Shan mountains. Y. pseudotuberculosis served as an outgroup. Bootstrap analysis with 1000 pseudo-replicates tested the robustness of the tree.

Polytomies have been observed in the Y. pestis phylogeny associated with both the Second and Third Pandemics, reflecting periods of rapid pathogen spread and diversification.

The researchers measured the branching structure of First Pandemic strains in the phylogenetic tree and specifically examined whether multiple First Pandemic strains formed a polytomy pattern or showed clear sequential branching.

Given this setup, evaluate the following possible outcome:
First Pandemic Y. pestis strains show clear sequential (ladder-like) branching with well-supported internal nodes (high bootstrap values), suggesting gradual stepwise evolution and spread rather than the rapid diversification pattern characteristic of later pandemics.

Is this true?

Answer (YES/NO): NO